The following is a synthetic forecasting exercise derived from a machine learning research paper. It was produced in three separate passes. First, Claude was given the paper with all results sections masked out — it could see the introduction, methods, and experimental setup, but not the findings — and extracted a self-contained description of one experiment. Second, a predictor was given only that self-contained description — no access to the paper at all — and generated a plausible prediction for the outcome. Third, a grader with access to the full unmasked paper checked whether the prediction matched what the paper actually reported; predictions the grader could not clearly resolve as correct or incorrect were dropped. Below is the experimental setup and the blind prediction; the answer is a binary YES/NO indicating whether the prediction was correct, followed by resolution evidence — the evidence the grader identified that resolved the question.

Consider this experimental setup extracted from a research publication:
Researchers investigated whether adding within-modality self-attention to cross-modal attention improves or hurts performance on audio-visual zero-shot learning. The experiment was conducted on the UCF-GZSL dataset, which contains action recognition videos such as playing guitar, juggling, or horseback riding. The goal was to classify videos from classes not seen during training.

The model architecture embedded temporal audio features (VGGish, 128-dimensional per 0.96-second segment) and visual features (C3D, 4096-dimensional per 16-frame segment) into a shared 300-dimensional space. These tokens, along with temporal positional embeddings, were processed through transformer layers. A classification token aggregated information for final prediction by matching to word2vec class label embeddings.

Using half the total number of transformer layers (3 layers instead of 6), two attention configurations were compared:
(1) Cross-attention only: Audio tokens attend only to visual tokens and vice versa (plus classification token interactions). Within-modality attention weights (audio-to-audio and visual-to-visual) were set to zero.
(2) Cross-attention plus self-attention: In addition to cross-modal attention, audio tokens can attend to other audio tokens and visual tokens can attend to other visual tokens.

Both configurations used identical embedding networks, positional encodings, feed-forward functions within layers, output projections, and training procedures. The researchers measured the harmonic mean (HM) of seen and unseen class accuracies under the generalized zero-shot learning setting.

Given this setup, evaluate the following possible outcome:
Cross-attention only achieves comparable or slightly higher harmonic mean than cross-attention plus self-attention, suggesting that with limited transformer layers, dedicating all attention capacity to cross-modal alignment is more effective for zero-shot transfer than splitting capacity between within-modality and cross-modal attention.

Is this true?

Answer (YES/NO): YES